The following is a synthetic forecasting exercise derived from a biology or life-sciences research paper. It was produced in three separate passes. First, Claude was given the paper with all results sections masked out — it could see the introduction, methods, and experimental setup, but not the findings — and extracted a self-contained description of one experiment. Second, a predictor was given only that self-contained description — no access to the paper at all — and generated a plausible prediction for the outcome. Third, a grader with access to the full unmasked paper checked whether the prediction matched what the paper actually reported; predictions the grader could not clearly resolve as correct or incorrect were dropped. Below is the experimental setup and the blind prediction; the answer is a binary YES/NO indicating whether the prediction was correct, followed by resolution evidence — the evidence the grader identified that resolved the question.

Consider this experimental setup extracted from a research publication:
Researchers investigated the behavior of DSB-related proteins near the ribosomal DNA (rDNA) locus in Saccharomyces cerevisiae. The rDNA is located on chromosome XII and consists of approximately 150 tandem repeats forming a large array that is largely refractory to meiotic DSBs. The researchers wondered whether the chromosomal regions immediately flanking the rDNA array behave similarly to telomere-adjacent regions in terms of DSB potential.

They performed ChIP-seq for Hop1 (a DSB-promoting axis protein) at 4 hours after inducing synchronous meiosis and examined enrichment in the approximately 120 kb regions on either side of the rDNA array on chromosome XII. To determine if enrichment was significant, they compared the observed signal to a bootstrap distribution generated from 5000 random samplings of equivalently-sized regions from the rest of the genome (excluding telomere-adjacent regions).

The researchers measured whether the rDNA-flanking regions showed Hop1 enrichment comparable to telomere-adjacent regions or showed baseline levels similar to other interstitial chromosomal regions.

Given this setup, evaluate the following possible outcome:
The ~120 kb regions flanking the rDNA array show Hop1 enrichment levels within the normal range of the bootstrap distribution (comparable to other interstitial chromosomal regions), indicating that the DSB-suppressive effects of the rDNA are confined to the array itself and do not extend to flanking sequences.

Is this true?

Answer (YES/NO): NO